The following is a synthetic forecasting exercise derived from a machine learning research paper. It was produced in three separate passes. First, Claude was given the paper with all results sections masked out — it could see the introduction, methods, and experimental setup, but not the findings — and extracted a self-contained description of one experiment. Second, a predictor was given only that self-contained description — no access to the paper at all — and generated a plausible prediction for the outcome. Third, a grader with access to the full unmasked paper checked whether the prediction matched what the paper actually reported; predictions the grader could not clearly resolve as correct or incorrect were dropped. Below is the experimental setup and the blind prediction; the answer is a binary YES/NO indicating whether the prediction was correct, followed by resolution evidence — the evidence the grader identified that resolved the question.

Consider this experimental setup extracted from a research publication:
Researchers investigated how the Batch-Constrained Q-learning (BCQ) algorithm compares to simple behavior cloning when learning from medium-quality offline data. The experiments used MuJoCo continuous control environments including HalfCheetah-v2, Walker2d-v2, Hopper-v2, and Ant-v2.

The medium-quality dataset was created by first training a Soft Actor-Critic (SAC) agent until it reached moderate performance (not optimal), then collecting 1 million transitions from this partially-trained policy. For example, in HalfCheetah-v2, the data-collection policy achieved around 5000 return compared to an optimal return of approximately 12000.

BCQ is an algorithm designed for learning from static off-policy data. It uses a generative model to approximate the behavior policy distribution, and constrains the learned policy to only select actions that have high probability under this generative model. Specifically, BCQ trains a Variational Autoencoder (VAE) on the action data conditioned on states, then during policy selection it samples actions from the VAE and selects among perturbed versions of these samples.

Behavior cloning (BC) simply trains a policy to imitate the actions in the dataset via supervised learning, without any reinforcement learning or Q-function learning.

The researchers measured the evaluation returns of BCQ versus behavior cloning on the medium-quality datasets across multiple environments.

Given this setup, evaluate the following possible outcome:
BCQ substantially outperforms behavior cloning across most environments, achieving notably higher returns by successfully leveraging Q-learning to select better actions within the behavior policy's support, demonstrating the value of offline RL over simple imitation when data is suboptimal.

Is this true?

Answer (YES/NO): NO